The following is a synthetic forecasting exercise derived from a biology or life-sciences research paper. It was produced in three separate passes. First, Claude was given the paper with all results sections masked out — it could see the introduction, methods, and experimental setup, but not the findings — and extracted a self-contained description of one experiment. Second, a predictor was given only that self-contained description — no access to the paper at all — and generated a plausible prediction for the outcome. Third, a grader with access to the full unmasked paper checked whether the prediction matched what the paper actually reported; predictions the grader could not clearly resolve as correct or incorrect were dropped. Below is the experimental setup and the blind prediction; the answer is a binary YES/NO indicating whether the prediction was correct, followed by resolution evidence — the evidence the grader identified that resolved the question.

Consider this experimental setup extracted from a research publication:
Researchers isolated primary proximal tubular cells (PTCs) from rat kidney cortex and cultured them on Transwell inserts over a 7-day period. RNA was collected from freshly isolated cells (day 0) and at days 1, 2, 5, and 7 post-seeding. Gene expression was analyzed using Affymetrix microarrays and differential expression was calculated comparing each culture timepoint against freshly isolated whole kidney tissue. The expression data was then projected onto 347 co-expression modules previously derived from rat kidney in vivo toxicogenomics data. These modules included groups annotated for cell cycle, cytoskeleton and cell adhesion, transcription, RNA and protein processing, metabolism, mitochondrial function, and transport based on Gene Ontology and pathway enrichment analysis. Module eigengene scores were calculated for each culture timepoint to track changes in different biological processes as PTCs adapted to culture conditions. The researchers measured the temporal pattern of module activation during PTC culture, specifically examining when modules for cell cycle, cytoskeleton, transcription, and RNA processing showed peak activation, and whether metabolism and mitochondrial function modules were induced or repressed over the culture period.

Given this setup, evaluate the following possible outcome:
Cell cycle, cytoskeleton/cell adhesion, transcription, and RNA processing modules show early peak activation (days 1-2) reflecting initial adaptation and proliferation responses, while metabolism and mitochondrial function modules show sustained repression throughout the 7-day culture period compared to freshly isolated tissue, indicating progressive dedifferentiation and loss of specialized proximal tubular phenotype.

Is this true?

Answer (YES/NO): YES